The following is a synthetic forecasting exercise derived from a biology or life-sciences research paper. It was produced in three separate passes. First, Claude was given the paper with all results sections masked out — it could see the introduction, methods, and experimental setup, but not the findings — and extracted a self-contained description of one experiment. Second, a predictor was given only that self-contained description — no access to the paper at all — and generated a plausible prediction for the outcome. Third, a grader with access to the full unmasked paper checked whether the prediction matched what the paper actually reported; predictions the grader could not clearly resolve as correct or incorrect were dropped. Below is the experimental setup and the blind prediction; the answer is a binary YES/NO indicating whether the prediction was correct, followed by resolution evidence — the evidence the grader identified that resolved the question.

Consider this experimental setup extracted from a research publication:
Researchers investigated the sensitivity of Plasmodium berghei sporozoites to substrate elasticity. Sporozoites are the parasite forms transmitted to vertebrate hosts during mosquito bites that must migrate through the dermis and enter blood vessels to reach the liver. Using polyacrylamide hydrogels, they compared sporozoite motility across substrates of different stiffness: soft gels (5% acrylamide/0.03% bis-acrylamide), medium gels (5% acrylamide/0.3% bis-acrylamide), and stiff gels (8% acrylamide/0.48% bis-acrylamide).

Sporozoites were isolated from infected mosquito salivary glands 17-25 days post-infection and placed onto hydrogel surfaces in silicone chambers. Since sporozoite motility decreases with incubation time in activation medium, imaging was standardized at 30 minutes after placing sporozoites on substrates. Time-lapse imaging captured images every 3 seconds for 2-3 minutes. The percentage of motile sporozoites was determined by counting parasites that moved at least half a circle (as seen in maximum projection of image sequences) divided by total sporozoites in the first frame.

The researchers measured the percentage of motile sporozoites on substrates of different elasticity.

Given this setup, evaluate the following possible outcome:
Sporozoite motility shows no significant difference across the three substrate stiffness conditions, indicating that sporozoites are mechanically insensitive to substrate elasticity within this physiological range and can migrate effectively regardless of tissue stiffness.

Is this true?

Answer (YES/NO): NO